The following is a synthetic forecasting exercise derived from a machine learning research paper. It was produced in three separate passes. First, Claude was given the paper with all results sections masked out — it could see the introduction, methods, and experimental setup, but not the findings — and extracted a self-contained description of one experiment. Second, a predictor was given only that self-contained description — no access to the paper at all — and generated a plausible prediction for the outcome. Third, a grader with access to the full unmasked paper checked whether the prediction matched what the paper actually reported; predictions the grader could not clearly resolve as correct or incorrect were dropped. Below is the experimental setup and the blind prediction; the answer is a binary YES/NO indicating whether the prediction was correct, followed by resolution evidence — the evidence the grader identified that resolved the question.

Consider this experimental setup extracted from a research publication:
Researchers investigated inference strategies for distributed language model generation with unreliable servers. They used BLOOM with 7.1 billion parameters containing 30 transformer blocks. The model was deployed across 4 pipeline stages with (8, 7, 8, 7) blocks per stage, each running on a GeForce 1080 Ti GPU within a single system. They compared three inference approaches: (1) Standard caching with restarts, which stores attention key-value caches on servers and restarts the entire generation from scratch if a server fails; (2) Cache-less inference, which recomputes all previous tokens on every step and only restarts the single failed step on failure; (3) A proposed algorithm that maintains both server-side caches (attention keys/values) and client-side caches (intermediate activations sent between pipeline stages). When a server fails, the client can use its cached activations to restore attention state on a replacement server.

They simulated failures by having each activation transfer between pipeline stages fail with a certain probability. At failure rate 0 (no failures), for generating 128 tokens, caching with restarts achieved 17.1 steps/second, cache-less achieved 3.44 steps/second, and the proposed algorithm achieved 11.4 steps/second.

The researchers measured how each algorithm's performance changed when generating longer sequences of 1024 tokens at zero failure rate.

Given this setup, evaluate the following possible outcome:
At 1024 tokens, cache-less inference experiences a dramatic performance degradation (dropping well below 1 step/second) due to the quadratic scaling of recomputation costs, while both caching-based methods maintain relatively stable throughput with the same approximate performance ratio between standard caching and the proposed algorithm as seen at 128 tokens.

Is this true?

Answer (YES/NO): YES